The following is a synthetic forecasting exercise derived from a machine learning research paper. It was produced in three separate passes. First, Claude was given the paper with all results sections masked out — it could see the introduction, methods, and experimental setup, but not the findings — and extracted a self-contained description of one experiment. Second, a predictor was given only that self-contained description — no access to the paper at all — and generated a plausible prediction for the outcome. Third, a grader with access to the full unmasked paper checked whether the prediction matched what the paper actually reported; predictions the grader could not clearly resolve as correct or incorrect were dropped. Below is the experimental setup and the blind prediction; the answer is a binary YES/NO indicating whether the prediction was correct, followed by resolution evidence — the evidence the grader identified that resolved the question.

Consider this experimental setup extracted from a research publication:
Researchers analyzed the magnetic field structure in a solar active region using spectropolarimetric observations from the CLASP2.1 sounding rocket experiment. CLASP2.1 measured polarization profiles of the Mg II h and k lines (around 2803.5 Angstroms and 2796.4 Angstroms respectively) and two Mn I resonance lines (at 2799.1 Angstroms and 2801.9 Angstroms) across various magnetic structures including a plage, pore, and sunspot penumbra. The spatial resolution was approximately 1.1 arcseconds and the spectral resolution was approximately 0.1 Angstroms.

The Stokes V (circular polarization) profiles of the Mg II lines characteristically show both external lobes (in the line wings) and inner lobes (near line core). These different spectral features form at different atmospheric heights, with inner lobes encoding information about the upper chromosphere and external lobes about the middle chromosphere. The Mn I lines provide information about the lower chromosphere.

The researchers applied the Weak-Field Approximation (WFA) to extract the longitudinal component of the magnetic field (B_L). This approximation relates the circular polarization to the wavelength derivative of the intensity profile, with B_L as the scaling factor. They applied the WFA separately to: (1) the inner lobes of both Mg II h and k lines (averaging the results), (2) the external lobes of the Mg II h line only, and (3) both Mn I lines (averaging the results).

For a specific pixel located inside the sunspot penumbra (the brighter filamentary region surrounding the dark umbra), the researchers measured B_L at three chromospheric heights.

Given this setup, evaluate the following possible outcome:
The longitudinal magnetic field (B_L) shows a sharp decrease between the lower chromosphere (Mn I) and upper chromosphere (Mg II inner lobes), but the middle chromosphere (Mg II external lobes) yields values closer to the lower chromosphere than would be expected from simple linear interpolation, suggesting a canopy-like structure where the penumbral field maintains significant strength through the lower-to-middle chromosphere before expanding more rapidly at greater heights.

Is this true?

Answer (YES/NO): NO